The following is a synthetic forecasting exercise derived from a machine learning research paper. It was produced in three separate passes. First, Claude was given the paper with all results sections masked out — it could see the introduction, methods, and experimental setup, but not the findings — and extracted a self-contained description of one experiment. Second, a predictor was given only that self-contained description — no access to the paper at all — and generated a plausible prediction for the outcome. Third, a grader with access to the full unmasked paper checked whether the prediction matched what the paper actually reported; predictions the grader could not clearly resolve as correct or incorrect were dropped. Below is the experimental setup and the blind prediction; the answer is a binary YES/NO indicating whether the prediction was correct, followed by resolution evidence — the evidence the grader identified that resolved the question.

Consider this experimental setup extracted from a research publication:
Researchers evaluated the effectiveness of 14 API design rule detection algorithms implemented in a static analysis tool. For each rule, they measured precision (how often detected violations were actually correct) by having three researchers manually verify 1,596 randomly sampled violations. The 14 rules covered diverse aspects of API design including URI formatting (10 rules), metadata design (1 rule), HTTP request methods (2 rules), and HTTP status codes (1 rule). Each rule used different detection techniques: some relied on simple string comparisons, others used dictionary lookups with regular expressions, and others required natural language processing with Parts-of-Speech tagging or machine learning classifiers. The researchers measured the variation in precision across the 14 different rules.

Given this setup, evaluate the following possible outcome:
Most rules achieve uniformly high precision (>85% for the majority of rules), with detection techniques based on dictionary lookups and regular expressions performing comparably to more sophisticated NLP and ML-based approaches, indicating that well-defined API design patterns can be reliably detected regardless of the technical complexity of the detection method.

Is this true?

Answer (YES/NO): NO